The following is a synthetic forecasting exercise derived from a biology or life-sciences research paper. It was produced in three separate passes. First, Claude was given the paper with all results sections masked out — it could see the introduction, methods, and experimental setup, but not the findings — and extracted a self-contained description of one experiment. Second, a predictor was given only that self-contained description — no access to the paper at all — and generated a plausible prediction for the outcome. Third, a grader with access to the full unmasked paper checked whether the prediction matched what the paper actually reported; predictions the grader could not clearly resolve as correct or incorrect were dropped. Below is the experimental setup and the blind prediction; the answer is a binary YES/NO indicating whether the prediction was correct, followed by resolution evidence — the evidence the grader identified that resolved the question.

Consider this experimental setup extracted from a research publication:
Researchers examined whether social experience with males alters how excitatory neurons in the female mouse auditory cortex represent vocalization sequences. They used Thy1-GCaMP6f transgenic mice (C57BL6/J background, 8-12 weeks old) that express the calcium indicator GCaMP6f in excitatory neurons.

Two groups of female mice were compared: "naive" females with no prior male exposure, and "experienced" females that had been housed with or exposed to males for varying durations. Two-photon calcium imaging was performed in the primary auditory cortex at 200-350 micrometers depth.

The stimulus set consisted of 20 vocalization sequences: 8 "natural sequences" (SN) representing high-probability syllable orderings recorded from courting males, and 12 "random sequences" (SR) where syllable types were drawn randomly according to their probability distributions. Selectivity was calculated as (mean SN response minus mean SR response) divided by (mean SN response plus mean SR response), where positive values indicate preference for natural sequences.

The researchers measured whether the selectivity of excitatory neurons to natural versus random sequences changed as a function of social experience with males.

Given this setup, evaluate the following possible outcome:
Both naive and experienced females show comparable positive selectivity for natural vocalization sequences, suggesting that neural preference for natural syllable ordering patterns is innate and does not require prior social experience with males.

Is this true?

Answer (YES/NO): NO